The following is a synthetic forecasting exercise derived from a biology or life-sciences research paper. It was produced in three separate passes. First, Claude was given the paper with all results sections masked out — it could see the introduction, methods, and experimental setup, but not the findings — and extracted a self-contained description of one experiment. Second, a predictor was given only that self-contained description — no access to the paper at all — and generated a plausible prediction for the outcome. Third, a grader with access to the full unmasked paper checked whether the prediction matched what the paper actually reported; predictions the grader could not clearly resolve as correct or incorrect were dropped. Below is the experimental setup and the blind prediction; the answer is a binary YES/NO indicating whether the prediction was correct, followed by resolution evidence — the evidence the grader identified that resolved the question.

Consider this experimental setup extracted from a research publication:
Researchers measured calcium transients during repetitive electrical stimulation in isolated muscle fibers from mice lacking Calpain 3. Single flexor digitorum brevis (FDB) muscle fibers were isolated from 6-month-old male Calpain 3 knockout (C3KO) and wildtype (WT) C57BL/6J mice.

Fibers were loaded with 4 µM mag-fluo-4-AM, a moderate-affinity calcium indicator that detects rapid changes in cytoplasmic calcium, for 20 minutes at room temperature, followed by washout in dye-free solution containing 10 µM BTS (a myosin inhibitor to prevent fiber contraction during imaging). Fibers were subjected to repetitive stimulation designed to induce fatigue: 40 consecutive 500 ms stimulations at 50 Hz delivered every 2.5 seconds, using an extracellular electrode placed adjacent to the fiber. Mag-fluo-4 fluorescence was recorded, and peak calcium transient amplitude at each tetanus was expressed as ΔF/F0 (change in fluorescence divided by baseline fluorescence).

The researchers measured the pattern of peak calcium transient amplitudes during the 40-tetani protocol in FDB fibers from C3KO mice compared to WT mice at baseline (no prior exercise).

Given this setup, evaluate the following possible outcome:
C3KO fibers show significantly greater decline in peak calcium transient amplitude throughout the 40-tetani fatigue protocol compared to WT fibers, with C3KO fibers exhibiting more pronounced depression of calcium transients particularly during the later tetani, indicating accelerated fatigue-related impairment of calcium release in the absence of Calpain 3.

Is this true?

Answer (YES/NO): NO